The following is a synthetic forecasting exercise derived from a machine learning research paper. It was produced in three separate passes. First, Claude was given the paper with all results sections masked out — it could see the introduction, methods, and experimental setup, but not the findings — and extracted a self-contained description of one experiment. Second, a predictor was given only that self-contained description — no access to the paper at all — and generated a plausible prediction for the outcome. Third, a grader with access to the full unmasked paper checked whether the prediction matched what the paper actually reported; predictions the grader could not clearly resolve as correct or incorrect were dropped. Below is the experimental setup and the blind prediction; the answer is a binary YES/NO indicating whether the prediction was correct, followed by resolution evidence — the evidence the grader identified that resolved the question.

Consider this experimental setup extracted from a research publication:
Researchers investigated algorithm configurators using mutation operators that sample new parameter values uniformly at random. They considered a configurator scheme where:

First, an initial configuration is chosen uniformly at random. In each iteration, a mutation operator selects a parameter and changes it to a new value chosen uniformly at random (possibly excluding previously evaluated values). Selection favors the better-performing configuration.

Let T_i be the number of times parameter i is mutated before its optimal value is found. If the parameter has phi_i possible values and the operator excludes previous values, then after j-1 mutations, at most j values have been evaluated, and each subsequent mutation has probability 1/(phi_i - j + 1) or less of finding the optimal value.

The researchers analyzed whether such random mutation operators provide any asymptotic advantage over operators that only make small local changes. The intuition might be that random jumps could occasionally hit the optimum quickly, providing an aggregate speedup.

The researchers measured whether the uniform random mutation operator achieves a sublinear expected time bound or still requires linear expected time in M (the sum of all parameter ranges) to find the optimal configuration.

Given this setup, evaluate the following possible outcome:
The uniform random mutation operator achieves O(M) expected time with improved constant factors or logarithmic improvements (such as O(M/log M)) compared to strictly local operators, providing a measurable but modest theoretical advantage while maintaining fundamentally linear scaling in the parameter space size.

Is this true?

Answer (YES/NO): NO